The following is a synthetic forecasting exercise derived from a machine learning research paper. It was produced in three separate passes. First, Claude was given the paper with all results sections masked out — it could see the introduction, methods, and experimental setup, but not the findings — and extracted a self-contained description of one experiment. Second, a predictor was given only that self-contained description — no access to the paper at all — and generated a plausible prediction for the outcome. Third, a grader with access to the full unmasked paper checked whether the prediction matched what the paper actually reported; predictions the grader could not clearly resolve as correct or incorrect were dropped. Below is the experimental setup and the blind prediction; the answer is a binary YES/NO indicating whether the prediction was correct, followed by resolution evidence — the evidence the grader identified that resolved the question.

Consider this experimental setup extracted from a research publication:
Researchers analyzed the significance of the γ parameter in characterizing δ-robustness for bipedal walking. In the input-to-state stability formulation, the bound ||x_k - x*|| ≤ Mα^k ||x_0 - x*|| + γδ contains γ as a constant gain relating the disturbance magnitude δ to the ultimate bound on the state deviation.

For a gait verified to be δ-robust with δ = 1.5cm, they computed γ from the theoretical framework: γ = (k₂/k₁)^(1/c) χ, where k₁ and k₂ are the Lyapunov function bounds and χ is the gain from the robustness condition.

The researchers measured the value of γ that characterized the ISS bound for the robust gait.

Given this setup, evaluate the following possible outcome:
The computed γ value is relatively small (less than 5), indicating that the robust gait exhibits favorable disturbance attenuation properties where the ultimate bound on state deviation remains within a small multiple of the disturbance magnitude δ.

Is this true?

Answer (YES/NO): NO